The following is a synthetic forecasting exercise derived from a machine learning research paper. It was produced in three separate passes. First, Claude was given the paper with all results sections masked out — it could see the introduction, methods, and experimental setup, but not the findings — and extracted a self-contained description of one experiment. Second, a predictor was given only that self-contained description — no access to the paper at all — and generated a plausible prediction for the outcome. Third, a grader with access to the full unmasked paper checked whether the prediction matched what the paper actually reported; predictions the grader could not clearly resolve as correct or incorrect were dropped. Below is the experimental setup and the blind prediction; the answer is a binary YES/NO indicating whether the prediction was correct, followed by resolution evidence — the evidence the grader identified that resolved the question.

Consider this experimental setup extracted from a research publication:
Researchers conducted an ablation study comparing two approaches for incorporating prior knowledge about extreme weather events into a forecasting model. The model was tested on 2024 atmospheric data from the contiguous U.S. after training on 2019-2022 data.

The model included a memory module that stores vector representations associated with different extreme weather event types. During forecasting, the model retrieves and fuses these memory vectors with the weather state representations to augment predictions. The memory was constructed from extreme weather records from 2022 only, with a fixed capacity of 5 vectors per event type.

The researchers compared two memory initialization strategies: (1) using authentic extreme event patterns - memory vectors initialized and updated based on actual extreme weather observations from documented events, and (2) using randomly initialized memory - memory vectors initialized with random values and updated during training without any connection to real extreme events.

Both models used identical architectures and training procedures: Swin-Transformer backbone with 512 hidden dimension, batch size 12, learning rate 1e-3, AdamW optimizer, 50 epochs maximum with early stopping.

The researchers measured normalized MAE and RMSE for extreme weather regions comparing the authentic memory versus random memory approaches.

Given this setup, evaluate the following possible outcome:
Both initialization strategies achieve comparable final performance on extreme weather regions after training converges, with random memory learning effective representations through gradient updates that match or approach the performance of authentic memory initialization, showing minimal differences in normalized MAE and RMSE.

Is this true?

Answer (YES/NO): NO